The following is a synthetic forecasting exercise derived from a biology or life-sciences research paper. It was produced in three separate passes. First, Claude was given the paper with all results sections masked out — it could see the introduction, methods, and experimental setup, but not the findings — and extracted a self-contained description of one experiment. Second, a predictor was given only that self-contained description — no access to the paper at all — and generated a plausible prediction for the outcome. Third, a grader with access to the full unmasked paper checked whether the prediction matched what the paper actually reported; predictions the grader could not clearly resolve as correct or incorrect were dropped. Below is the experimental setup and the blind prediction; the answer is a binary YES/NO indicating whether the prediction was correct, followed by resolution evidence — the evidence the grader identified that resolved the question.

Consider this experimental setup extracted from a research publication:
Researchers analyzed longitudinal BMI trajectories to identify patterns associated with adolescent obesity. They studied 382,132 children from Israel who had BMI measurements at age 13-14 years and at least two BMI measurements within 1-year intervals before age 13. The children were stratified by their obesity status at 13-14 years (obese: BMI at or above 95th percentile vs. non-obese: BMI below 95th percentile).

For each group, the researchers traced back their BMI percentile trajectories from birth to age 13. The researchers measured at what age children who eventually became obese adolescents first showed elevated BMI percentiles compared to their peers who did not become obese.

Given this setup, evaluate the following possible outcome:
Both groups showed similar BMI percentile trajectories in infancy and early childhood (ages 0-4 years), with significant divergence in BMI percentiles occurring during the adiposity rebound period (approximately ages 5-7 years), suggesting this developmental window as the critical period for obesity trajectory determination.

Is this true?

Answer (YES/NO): NO